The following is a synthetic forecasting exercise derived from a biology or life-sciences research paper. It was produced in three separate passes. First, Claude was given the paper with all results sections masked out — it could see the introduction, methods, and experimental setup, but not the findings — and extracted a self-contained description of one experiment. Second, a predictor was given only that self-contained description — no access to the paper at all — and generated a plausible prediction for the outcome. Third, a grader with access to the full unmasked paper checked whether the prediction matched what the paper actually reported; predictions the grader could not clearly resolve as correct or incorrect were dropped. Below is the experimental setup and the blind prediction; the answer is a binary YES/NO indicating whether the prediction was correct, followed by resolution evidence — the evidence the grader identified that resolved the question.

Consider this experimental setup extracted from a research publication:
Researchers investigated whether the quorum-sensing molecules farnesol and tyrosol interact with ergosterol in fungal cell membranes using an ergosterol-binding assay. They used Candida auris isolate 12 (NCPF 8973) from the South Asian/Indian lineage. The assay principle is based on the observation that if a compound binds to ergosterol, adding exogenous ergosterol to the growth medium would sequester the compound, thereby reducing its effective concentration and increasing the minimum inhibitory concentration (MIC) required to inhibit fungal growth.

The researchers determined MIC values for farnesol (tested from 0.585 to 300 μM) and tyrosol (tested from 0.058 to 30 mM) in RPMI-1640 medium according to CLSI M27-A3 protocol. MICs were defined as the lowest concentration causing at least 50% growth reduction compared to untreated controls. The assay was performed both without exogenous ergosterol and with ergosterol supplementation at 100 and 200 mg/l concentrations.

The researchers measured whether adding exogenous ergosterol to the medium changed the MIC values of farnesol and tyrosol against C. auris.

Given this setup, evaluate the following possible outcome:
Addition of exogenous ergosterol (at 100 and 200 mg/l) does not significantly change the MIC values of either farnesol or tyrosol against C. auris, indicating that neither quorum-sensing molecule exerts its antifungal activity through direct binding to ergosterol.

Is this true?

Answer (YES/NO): NO